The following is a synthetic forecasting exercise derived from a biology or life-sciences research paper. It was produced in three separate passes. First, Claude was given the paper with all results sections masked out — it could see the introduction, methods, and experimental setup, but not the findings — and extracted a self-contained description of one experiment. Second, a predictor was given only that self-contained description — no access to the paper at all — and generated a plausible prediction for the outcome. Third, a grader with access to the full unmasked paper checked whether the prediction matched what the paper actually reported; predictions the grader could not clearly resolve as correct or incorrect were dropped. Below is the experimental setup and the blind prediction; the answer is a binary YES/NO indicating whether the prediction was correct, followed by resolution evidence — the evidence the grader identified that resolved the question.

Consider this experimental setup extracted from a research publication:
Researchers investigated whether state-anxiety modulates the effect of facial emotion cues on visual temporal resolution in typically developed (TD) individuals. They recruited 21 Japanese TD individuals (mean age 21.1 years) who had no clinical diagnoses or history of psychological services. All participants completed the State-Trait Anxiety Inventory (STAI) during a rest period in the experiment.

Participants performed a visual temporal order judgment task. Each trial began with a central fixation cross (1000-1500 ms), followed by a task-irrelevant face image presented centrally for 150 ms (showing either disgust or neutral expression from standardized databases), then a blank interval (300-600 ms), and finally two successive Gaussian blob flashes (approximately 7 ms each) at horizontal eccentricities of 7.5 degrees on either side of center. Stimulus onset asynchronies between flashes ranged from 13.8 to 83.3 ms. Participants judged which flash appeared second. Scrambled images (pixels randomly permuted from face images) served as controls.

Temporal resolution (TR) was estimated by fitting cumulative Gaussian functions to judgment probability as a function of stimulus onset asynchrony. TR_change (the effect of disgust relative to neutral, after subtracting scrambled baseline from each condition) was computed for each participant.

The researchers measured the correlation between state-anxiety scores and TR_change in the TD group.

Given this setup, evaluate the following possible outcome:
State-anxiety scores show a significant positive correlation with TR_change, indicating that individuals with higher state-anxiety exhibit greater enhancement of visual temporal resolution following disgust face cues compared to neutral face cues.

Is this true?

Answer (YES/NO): NO